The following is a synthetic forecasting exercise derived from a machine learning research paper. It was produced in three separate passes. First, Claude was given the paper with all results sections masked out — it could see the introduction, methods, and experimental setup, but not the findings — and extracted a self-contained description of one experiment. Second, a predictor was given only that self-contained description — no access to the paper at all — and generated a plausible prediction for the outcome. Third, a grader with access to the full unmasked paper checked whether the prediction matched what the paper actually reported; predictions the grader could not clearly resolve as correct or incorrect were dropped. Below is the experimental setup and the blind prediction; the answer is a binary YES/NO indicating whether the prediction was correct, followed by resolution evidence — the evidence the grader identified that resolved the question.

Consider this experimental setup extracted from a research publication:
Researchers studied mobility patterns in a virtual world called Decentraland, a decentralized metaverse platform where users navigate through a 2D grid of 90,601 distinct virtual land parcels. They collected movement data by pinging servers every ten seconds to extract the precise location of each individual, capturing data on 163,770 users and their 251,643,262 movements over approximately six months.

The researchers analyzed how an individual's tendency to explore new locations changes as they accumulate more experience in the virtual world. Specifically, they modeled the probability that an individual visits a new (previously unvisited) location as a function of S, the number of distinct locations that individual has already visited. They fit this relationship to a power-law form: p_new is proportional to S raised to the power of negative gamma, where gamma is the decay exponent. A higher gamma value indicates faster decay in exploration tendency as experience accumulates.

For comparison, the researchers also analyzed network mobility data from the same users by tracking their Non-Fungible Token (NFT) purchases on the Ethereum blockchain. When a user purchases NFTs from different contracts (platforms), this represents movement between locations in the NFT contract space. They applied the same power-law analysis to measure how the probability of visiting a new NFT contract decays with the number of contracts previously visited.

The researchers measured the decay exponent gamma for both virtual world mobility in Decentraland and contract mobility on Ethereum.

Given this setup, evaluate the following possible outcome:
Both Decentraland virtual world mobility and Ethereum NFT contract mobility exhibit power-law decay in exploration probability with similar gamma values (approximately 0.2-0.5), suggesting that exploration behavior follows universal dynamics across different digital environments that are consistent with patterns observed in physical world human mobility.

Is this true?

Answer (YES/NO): NO